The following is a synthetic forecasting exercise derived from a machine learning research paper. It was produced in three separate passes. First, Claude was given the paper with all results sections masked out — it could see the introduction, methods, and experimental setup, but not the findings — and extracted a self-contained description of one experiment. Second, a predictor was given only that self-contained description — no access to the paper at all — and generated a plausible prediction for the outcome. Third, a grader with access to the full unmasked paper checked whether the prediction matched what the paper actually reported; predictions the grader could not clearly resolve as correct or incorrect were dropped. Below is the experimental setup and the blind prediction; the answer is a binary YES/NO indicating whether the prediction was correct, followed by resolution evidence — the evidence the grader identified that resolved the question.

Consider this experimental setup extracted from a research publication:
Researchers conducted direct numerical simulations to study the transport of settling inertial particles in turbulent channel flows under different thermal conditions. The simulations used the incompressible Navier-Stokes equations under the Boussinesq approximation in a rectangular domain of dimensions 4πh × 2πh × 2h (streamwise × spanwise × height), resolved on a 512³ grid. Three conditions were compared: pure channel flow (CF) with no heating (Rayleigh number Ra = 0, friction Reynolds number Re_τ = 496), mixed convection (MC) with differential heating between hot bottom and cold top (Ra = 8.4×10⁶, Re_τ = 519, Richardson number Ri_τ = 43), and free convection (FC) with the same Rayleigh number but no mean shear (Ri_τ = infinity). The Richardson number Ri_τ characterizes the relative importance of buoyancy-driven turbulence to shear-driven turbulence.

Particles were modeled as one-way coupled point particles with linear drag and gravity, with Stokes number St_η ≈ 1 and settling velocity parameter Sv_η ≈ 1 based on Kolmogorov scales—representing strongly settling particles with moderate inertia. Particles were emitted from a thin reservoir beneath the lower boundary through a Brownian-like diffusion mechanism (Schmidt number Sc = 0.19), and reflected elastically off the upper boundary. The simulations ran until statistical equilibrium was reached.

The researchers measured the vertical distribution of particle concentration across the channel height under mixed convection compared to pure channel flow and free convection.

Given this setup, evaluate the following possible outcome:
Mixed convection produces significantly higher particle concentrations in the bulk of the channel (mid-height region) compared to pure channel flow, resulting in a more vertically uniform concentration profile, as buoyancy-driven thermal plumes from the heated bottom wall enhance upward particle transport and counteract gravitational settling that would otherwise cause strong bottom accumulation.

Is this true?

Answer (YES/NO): NO